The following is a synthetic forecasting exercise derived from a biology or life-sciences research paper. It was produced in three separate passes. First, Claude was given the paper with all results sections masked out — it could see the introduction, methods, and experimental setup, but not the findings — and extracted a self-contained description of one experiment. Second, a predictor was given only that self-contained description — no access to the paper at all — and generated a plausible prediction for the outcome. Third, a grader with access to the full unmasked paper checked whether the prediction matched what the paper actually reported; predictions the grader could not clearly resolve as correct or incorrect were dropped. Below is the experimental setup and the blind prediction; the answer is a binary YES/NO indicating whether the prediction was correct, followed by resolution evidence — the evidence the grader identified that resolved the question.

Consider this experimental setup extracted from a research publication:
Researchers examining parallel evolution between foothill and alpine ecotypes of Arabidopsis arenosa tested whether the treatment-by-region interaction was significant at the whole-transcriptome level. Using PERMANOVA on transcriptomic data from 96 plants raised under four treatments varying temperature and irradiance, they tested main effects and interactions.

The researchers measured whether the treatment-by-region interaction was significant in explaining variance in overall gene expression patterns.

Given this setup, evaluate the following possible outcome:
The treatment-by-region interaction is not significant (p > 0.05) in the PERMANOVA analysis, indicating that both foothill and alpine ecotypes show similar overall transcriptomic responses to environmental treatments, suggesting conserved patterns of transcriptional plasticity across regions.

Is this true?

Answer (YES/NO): NO